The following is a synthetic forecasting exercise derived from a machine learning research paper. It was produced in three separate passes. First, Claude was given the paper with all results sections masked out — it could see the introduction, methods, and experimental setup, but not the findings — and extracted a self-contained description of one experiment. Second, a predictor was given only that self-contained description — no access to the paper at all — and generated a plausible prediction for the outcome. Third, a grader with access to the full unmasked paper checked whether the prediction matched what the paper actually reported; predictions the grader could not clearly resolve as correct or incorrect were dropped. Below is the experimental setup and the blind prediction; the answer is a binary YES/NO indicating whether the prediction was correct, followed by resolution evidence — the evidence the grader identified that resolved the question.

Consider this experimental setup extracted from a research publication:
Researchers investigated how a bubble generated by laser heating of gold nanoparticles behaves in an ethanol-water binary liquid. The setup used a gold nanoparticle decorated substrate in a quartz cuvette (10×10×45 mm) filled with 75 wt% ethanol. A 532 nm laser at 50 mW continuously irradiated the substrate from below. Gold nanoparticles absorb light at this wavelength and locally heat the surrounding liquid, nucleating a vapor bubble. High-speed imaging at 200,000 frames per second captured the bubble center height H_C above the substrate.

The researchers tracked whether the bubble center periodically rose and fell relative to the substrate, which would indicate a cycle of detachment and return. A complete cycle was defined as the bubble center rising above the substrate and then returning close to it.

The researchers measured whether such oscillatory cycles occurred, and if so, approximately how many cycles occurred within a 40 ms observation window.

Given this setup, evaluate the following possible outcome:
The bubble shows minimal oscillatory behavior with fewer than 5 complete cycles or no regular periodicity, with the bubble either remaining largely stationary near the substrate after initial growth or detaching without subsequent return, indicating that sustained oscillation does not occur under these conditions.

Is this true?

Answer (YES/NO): NO